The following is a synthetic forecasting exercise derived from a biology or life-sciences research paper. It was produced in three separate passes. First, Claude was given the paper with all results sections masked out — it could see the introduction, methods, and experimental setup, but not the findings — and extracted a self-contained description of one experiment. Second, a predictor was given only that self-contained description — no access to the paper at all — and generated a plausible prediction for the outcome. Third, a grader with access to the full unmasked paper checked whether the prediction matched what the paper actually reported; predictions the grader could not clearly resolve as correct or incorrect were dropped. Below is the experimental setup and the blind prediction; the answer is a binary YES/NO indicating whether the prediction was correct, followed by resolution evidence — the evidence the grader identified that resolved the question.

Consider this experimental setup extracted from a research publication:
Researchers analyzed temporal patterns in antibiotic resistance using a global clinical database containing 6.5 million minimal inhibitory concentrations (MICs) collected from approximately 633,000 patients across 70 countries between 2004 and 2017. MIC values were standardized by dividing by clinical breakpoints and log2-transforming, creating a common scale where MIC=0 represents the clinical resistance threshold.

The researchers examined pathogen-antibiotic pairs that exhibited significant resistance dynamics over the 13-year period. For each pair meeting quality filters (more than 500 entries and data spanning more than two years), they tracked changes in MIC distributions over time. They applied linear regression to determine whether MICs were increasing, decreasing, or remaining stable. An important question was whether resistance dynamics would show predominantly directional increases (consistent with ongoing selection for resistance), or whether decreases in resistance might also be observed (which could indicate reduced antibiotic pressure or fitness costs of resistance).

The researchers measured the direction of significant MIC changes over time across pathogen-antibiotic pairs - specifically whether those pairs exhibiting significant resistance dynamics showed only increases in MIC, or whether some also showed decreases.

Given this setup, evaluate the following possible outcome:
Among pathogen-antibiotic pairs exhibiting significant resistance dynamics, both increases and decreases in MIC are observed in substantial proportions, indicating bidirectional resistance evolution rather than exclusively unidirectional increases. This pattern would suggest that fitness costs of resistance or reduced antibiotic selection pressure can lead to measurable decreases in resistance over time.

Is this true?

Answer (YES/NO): YES